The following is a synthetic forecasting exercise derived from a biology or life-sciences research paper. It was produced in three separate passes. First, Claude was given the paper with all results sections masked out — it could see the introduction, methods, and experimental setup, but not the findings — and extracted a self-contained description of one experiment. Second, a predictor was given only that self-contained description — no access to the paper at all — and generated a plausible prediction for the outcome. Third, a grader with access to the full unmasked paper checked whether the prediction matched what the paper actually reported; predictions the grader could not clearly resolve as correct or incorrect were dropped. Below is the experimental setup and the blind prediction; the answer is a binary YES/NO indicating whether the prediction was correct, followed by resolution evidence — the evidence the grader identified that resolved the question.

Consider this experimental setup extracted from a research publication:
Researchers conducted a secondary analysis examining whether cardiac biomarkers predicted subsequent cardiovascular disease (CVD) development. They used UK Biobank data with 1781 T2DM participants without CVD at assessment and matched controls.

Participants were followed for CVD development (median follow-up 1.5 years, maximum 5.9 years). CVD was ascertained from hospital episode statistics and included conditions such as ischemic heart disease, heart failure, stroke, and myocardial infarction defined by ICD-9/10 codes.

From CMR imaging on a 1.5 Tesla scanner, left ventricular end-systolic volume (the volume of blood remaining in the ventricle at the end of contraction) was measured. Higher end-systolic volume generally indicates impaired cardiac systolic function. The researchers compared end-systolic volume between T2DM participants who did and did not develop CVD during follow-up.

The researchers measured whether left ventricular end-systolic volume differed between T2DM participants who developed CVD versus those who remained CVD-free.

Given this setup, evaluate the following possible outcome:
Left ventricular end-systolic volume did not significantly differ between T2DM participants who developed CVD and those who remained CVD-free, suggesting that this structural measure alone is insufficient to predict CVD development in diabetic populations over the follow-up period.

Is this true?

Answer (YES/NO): YES